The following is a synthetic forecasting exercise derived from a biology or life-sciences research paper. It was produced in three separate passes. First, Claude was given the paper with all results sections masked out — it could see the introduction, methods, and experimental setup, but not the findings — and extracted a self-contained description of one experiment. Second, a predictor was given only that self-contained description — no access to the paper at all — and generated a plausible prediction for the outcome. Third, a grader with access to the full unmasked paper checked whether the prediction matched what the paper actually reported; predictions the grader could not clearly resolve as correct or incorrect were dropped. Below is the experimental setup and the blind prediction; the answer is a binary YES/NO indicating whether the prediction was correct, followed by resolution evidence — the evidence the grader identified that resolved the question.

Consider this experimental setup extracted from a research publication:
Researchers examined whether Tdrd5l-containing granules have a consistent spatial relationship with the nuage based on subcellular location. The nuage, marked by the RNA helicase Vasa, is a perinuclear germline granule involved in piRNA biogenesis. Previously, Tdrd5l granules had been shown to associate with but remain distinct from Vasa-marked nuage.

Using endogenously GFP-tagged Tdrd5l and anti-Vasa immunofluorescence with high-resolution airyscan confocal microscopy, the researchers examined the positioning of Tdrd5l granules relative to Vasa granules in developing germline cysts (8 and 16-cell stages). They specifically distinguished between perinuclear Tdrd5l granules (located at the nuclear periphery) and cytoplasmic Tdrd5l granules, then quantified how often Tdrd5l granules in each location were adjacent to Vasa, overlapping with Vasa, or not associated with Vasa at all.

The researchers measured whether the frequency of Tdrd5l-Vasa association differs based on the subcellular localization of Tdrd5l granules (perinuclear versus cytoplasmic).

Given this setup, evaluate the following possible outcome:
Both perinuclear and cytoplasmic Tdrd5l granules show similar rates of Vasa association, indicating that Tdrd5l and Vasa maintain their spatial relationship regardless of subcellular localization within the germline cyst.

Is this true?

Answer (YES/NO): YES